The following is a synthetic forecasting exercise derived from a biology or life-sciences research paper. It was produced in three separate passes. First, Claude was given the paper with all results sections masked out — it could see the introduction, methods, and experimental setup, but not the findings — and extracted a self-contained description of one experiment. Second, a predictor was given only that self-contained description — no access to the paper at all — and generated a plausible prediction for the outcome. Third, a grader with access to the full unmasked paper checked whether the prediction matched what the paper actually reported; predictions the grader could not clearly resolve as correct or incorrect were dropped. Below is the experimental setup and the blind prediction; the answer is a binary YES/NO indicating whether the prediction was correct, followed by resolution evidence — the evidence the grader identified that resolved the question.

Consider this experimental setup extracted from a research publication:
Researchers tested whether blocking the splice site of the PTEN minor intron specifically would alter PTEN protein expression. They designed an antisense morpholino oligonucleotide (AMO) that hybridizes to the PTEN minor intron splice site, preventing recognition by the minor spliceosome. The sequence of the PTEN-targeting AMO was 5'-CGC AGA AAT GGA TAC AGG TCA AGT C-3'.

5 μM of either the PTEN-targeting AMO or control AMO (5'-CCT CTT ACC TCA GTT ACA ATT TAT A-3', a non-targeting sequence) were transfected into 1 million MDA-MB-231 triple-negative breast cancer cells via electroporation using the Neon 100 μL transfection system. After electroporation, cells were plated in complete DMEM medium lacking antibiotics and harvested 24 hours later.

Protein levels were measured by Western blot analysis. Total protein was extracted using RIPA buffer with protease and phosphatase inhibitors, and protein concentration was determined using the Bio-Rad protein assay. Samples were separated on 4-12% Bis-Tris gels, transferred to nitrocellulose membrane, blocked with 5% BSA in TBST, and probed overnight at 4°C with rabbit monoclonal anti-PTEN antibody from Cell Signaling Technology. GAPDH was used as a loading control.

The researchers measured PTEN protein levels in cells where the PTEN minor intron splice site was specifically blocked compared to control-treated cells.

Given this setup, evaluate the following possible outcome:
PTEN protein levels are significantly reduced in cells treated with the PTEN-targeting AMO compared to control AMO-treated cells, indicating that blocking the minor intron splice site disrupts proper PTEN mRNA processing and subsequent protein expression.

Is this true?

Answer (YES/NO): YES